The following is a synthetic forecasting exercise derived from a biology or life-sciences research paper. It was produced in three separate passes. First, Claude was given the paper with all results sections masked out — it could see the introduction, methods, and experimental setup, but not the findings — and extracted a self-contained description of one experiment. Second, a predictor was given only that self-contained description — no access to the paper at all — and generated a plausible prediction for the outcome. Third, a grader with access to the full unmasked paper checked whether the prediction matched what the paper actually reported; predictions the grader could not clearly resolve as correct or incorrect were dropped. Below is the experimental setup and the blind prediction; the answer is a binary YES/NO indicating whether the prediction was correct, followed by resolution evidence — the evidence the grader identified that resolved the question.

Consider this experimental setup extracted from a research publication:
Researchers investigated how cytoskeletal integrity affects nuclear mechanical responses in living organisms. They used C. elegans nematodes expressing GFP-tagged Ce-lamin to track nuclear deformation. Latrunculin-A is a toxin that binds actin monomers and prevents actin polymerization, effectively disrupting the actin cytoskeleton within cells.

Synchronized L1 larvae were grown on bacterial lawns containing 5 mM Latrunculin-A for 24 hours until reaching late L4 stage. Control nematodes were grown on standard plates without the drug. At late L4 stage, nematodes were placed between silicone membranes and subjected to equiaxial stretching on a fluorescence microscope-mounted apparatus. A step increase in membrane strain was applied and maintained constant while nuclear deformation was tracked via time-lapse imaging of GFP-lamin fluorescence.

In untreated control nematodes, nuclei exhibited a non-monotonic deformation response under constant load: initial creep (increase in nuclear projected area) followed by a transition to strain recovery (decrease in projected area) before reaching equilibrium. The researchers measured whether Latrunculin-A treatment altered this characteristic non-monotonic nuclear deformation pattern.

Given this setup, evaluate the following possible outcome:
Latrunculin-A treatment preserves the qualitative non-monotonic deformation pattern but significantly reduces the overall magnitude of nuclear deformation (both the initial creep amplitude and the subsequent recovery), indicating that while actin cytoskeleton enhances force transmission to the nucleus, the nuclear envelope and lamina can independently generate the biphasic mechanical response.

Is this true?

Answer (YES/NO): YES